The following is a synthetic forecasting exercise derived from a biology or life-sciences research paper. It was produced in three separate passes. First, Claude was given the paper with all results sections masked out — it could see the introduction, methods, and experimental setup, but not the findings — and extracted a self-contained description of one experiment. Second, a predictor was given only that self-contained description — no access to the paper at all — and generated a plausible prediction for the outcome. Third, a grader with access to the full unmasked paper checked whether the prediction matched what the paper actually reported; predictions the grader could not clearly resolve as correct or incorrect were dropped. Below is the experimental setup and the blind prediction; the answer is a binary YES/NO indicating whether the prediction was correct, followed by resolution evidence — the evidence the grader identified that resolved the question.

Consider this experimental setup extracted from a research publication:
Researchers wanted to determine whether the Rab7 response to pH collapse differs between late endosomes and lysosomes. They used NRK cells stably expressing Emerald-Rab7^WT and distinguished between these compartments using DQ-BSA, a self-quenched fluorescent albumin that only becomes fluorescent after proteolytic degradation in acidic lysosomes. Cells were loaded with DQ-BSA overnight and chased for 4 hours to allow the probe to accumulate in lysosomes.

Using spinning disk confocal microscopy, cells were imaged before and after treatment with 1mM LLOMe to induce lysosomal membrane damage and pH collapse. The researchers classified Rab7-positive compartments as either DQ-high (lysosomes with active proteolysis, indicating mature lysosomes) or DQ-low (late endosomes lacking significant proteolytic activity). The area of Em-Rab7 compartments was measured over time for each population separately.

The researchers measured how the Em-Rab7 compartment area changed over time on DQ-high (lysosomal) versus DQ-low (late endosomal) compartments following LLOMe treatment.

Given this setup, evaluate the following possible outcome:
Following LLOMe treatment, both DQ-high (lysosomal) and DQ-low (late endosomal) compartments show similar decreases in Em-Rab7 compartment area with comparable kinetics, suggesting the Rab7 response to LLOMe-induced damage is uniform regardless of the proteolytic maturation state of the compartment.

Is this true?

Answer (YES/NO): NO